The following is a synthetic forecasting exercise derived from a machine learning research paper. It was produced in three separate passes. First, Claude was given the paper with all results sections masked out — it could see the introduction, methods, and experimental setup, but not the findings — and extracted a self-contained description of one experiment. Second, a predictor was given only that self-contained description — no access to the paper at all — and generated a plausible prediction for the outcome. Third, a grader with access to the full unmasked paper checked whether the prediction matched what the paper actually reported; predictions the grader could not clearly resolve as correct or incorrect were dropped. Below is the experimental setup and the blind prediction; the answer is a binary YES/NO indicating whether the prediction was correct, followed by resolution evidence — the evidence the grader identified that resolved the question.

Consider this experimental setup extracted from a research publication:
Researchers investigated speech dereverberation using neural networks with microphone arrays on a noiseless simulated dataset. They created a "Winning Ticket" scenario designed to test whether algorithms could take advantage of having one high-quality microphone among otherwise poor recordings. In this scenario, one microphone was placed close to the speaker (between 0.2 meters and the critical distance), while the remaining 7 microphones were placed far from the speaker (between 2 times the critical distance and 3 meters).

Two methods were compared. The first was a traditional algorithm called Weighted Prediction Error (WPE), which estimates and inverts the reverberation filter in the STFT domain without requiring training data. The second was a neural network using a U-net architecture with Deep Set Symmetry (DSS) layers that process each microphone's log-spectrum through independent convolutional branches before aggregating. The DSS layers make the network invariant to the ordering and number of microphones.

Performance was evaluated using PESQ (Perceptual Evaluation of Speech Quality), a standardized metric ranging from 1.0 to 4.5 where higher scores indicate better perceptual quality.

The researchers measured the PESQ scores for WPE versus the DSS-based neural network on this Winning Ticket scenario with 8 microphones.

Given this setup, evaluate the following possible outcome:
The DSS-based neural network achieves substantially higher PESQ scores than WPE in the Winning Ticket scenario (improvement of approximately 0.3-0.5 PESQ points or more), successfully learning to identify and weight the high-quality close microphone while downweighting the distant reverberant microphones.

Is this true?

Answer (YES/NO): NO